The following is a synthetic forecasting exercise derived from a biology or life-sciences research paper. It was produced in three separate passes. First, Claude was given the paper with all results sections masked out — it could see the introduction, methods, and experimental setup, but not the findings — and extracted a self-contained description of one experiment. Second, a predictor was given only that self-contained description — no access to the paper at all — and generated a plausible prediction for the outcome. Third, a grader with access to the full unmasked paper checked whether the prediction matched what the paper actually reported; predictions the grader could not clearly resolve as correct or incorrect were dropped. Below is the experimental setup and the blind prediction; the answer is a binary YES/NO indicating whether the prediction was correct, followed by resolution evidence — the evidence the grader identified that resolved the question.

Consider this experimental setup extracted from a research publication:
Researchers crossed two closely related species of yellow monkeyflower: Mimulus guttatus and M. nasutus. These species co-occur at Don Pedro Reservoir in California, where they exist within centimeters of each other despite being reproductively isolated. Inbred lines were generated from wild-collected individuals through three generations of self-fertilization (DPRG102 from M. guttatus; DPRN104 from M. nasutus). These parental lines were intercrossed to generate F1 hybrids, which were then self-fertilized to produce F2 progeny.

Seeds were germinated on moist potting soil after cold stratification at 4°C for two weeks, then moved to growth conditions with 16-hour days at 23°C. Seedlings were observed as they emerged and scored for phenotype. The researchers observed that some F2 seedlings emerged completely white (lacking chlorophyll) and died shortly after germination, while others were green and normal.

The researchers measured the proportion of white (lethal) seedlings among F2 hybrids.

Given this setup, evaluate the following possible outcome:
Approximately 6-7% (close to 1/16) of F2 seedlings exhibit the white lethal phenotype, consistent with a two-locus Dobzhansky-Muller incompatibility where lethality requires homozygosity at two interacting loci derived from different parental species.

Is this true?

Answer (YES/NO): YES